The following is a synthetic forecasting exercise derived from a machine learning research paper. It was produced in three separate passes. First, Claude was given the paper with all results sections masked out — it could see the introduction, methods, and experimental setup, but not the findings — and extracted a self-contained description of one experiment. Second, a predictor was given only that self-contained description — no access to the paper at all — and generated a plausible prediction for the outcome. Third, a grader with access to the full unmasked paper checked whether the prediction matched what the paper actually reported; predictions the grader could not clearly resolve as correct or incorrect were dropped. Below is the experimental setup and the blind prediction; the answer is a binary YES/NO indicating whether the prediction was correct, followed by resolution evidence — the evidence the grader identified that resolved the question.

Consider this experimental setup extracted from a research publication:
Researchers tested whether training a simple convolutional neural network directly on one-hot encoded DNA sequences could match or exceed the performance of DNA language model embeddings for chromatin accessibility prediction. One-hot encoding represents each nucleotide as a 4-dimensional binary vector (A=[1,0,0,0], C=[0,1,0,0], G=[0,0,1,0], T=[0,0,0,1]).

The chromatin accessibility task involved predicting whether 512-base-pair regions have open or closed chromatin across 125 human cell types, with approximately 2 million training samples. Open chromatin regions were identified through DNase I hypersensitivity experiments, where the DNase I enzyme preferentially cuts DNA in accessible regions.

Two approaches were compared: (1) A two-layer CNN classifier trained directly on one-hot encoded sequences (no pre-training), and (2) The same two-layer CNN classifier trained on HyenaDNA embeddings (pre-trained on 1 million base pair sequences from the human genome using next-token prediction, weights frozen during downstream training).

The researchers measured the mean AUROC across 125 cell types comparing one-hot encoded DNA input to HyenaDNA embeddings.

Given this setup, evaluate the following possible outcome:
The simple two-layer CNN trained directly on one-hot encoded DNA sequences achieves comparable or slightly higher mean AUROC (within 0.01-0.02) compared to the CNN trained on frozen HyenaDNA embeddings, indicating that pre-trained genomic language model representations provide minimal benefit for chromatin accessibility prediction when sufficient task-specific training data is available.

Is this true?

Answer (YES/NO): NO